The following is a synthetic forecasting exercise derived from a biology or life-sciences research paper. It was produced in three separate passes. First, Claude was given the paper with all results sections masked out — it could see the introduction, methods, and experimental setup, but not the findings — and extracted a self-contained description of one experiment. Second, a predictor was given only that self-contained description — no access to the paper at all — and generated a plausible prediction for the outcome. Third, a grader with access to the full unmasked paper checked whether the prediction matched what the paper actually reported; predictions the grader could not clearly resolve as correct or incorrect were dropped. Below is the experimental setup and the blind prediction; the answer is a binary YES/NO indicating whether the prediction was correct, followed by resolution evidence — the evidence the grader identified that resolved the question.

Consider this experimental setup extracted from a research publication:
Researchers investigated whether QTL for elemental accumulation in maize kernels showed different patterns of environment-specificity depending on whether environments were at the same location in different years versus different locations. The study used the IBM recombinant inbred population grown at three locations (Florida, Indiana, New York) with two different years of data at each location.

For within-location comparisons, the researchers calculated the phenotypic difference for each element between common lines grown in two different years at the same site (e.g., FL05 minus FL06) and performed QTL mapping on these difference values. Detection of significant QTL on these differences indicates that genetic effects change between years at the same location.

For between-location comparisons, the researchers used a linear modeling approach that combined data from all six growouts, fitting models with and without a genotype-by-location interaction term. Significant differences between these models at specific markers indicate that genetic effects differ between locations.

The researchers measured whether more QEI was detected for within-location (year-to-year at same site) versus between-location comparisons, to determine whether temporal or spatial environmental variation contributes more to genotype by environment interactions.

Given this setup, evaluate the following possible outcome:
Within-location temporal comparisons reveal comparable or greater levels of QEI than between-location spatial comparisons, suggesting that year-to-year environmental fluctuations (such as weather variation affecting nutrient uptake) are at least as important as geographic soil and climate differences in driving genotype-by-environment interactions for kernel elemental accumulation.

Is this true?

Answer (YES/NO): YES